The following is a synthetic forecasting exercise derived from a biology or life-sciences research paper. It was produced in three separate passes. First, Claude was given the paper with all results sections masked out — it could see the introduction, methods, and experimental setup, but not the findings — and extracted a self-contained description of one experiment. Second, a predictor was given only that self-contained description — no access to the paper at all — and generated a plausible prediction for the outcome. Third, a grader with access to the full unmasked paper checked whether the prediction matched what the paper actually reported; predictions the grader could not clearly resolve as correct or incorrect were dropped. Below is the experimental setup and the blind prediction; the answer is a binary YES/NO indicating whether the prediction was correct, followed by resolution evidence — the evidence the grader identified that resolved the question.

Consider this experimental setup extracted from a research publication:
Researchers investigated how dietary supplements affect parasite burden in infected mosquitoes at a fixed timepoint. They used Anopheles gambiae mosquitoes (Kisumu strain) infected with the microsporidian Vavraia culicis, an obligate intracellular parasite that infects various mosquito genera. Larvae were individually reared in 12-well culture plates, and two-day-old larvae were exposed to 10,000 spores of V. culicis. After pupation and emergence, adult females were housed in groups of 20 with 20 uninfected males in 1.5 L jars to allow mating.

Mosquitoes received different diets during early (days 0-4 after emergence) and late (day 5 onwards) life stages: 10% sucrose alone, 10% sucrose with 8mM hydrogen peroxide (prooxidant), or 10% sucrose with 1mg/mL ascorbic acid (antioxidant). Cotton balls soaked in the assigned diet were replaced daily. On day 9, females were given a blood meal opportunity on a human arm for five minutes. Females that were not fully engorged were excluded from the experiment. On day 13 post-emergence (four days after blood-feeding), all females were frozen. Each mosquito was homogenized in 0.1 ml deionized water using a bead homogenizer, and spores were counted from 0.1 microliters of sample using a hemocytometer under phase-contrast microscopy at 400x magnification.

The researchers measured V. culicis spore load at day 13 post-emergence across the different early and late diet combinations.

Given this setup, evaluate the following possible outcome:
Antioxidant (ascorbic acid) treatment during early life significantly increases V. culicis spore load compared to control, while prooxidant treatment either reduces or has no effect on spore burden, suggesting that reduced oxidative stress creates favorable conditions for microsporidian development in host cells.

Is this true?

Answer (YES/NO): NO